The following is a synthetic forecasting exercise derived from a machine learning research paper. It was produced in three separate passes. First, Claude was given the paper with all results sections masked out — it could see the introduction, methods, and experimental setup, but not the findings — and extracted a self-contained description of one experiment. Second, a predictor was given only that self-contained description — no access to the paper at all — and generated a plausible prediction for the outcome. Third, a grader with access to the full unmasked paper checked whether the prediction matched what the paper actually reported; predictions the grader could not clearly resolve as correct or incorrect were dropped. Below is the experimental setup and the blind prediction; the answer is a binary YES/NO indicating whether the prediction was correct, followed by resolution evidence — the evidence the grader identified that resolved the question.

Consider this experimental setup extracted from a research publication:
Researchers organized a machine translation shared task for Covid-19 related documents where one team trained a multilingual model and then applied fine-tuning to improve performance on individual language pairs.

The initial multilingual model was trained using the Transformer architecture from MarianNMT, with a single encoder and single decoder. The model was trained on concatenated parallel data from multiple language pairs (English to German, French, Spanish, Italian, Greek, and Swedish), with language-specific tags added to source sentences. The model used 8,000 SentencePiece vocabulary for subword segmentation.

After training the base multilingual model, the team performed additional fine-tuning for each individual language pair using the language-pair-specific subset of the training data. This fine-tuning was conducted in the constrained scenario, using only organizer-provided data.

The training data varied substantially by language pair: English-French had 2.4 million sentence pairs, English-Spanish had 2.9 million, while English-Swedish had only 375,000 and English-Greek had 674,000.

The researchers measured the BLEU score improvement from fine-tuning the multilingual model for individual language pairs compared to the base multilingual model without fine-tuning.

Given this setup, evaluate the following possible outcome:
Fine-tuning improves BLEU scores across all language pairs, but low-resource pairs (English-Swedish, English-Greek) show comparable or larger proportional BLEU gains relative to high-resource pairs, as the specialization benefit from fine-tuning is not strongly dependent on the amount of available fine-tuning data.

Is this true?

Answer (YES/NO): NO